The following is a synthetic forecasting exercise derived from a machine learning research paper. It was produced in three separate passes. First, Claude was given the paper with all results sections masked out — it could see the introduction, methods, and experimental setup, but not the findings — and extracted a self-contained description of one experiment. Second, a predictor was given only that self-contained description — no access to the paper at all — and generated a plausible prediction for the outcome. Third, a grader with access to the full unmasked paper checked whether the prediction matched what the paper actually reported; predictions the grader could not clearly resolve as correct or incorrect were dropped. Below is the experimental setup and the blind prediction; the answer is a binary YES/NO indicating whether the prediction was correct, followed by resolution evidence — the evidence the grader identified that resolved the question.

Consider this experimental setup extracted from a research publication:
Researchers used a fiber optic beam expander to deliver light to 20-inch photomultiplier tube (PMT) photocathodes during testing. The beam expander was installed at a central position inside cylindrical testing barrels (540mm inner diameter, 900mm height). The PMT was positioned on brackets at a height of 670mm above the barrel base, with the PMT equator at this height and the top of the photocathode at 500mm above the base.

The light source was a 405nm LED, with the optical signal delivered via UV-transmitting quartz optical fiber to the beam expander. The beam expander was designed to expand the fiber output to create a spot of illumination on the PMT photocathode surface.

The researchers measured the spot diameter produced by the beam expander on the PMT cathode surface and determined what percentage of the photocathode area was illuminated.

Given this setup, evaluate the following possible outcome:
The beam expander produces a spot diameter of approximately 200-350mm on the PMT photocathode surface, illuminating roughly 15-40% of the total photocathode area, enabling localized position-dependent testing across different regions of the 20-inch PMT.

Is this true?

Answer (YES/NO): NO